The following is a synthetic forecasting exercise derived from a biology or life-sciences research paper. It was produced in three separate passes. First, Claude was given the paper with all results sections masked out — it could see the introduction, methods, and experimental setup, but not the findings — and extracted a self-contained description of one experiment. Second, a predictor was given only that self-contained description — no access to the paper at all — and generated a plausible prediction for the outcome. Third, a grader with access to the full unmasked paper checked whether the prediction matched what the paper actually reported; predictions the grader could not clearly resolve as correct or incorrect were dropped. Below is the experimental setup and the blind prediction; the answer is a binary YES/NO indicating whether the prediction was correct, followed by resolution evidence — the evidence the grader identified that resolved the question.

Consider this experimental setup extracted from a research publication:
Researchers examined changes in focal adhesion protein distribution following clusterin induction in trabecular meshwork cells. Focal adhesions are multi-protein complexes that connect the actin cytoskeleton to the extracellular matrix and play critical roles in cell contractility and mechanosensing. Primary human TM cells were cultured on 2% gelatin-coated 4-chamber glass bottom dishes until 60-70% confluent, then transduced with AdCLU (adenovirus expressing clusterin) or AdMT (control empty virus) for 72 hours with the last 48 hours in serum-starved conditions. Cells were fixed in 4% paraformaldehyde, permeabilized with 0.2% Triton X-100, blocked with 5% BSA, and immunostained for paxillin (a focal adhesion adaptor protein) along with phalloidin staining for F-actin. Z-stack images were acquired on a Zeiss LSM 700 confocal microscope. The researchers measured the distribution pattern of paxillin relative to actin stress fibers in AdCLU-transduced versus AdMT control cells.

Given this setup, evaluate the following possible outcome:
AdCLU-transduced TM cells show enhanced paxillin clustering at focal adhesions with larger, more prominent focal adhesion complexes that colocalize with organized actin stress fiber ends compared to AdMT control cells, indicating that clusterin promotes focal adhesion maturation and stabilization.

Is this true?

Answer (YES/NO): NO